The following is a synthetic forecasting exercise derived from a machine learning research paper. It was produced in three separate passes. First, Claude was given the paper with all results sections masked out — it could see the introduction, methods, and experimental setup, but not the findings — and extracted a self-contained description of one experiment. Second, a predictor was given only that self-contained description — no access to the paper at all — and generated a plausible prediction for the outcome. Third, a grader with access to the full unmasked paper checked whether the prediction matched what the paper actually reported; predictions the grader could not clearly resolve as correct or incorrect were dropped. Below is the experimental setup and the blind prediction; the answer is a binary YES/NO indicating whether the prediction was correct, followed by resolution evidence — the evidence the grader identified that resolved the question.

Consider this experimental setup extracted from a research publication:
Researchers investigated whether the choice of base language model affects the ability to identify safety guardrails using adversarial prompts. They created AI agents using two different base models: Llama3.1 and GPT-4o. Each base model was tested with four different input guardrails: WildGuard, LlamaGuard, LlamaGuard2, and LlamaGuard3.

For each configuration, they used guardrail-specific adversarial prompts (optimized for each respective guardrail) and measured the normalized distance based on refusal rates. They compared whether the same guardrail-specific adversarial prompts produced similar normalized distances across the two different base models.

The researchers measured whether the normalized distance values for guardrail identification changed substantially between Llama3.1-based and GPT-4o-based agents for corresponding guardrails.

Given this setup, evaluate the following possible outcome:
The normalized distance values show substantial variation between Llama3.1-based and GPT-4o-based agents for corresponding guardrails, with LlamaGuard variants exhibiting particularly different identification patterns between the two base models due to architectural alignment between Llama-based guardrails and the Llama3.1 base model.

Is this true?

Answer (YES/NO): NO